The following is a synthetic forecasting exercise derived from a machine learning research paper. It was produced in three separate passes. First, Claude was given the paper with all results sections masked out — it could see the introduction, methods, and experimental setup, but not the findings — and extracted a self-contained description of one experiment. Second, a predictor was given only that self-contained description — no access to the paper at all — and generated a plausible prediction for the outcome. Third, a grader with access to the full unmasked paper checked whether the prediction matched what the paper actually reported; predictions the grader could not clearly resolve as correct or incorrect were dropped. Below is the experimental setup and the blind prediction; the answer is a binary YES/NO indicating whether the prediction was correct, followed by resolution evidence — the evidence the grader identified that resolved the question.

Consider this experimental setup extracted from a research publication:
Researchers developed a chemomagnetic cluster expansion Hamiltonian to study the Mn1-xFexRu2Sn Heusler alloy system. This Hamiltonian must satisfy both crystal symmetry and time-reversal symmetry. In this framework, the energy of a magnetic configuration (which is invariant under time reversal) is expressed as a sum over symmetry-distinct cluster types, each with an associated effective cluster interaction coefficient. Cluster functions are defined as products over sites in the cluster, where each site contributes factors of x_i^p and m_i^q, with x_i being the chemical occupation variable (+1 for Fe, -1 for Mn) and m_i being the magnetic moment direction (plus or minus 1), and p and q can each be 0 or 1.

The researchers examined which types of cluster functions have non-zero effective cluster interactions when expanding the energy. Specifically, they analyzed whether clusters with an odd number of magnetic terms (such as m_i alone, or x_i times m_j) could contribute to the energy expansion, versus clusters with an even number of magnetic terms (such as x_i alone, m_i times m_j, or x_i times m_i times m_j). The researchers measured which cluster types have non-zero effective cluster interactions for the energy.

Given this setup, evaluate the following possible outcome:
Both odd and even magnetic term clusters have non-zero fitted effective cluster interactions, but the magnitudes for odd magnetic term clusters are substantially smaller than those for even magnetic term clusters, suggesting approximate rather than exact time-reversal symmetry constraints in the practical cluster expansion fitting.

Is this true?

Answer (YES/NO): NO